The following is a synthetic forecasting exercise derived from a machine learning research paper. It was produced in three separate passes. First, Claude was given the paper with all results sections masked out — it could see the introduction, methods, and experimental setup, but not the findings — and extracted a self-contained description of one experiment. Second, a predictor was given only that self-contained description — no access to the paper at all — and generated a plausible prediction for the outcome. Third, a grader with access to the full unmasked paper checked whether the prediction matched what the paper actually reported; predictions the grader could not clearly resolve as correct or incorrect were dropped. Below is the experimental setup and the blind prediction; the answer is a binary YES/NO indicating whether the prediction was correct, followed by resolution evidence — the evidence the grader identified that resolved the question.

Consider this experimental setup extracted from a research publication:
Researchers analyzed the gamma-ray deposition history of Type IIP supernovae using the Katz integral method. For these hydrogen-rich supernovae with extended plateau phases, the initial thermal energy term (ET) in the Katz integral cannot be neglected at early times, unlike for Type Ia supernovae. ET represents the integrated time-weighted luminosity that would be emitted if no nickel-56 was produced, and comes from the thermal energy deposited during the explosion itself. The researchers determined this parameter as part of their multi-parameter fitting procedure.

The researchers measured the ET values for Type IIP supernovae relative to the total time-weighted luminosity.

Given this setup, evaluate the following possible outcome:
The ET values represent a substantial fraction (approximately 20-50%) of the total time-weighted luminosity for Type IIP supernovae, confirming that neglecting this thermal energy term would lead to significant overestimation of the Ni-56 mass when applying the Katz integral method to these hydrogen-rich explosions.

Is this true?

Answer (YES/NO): NO